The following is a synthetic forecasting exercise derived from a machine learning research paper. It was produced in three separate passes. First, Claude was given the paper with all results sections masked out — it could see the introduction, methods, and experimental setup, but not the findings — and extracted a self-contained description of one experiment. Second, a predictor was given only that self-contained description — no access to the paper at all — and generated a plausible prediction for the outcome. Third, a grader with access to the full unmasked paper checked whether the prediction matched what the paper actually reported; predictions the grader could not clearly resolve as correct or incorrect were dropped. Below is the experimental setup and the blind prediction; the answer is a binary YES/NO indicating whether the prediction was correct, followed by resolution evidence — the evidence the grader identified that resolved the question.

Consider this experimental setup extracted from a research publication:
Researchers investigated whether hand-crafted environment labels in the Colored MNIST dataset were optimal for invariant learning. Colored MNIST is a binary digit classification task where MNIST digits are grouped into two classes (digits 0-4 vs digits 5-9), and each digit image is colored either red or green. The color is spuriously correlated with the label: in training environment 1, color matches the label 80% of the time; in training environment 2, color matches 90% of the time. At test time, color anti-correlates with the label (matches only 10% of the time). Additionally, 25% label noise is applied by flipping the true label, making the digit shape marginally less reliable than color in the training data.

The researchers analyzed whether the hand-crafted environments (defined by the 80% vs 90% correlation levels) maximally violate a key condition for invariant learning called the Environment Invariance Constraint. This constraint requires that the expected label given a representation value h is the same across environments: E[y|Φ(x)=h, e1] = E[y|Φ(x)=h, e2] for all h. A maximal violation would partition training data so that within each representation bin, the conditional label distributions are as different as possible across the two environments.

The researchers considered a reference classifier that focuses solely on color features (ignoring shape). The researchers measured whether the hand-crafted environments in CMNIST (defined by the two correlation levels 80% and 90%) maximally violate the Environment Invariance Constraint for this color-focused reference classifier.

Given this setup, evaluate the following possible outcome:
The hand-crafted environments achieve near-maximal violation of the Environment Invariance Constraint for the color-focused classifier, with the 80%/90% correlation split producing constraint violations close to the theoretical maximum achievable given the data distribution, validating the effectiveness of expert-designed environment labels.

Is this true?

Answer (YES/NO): NO